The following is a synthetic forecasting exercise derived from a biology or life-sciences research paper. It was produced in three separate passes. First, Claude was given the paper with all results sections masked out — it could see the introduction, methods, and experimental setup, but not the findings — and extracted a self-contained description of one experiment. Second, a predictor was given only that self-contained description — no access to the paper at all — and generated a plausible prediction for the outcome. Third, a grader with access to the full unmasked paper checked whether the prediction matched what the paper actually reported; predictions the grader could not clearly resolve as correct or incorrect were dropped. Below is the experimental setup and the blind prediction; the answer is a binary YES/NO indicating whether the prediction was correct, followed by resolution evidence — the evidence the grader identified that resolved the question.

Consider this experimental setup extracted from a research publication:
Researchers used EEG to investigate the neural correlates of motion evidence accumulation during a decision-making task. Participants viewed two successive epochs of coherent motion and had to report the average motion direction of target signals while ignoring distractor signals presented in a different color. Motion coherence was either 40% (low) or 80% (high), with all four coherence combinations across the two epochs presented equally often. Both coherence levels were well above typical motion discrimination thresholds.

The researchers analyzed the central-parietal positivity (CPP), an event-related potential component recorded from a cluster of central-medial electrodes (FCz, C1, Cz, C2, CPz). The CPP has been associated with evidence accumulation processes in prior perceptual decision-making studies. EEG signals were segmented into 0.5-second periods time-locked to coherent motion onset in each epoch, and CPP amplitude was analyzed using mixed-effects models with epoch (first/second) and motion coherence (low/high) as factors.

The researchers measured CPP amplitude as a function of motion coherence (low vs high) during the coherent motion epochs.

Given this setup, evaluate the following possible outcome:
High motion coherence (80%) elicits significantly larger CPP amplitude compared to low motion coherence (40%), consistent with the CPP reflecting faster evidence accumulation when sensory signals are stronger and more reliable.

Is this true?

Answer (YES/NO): YES